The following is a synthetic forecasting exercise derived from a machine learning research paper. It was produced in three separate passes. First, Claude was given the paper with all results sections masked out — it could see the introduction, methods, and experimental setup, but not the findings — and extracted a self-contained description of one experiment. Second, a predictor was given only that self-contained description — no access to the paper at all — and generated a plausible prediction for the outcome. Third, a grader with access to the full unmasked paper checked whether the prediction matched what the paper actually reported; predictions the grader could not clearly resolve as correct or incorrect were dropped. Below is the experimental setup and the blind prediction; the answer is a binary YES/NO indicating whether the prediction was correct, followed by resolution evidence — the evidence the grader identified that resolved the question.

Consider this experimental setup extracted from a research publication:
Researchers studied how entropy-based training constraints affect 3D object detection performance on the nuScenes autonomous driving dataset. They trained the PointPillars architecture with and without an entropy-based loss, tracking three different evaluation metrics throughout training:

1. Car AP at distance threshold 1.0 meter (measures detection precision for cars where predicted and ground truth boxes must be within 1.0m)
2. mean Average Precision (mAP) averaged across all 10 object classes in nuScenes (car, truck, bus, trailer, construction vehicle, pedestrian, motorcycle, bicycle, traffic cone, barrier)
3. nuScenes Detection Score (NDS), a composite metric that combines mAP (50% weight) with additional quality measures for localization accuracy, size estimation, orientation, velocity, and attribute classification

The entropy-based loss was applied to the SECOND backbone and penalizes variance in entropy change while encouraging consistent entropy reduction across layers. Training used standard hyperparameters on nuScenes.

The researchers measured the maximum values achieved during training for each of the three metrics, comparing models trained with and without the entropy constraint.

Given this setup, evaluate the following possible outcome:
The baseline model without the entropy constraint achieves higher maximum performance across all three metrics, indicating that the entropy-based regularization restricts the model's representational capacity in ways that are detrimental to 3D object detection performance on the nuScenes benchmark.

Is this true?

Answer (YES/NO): NO